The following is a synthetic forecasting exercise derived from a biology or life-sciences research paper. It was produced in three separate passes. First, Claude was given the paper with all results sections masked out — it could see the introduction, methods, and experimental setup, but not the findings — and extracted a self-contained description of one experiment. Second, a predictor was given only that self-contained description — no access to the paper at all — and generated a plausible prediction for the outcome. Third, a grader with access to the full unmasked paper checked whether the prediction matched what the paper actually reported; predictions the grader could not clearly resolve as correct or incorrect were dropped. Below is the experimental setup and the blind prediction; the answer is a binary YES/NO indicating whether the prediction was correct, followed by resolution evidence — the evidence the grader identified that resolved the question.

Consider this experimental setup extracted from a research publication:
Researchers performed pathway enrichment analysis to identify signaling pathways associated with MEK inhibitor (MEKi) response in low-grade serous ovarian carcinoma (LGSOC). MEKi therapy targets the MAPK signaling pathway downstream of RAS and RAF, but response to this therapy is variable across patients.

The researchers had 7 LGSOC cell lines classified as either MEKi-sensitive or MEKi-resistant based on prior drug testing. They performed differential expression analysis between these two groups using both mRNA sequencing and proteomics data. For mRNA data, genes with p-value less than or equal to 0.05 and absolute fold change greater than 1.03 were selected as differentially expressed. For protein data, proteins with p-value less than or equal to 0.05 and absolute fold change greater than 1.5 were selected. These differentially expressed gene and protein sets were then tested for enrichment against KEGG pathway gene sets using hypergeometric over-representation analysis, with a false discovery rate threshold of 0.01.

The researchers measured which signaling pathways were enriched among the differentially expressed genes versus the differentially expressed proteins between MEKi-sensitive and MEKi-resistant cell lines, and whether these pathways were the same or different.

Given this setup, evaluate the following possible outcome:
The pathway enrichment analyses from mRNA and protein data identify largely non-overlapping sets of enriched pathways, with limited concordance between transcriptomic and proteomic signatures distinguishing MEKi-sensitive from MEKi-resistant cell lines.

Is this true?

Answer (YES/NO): NO